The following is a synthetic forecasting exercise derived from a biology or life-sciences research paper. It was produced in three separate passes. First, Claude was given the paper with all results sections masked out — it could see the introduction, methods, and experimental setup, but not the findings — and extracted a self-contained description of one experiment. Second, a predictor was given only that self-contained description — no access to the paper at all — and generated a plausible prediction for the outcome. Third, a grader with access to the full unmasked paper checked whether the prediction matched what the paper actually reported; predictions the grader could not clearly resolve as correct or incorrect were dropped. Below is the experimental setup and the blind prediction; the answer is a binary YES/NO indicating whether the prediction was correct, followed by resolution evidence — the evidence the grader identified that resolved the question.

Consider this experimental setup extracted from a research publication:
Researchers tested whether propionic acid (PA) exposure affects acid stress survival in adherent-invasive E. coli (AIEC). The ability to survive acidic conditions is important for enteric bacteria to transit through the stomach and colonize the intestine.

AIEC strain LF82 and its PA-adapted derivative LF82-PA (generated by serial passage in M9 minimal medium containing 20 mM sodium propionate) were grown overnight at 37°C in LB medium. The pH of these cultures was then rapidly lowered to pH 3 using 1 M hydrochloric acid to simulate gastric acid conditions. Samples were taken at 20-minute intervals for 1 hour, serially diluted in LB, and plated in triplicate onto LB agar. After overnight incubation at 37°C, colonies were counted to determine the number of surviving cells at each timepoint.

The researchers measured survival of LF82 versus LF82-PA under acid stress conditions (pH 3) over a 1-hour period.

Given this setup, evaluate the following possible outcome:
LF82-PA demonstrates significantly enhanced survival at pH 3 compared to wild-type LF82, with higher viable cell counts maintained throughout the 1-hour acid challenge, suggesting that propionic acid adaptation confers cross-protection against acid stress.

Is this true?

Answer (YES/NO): YES